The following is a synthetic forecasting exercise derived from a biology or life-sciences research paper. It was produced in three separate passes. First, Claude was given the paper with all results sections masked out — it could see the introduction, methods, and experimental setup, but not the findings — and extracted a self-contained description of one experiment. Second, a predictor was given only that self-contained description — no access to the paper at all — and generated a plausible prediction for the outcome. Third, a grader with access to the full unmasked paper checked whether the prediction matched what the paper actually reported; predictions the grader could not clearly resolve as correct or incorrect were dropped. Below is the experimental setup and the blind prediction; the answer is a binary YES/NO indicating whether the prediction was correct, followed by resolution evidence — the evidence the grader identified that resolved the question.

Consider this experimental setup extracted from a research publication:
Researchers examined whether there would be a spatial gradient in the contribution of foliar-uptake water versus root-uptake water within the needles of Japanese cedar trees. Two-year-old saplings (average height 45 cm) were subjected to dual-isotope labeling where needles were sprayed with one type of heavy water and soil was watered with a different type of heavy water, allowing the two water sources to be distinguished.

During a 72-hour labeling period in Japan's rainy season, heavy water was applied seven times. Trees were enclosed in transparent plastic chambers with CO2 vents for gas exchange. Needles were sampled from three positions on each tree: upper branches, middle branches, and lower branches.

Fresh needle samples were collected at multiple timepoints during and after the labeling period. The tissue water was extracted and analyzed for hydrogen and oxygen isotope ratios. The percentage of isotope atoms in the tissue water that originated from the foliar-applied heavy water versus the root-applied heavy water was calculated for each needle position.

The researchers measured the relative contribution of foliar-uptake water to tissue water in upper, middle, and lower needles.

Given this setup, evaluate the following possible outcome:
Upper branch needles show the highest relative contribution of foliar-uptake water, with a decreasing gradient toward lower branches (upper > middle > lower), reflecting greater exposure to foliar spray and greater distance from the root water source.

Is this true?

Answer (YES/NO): NO